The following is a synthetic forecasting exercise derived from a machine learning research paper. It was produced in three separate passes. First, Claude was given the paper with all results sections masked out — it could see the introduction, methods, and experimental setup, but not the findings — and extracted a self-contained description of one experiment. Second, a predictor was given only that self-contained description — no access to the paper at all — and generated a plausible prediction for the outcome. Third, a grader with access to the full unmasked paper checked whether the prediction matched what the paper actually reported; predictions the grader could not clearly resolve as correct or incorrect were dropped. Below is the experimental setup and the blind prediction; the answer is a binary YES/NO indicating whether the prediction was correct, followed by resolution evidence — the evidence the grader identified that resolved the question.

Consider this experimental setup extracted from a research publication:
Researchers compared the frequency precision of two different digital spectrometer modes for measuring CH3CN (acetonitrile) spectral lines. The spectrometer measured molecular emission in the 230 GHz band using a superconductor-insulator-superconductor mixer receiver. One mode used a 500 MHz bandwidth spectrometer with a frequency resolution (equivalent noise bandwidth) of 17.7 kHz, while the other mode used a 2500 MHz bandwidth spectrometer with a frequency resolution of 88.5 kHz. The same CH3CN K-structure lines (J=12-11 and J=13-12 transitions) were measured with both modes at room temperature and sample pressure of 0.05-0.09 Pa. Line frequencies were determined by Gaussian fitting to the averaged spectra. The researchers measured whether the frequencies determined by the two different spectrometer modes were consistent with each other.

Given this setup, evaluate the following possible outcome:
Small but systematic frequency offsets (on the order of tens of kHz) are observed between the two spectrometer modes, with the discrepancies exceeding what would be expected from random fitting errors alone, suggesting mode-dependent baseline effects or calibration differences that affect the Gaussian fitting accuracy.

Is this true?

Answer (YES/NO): NO